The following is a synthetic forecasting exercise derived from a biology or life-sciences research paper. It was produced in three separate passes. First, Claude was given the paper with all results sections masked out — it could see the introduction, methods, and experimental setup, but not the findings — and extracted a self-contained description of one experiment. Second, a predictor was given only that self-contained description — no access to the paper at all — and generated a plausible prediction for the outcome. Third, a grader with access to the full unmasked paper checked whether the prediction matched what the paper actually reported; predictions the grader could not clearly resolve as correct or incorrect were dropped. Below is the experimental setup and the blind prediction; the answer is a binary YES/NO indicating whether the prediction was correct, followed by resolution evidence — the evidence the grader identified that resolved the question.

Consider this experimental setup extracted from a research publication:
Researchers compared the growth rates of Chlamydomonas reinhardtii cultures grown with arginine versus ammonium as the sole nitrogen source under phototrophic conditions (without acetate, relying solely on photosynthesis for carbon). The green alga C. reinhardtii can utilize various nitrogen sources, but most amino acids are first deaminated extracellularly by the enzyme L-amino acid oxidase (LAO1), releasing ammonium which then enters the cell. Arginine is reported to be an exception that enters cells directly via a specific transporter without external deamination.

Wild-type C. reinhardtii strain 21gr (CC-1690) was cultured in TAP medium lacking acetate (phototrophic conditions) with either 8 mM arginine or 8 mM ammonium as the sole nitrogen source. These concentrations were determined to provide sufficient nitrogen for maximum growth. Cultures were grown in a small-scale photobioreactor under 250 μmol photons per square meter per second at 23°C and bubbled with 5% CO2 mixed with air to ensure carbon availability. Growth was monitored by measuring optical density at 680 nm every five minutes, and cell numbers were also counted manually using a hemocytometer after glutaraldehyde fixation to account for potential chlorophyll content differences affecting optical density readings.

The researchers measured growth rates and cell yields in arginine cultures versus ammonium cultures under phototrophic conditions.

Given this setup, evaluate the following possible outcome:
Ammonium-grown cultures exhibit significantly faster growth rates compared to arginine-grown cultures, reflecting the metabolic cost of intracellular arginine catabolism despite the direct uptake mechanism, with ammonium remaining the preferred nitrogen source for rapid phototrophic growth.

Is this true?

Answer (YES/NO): YES